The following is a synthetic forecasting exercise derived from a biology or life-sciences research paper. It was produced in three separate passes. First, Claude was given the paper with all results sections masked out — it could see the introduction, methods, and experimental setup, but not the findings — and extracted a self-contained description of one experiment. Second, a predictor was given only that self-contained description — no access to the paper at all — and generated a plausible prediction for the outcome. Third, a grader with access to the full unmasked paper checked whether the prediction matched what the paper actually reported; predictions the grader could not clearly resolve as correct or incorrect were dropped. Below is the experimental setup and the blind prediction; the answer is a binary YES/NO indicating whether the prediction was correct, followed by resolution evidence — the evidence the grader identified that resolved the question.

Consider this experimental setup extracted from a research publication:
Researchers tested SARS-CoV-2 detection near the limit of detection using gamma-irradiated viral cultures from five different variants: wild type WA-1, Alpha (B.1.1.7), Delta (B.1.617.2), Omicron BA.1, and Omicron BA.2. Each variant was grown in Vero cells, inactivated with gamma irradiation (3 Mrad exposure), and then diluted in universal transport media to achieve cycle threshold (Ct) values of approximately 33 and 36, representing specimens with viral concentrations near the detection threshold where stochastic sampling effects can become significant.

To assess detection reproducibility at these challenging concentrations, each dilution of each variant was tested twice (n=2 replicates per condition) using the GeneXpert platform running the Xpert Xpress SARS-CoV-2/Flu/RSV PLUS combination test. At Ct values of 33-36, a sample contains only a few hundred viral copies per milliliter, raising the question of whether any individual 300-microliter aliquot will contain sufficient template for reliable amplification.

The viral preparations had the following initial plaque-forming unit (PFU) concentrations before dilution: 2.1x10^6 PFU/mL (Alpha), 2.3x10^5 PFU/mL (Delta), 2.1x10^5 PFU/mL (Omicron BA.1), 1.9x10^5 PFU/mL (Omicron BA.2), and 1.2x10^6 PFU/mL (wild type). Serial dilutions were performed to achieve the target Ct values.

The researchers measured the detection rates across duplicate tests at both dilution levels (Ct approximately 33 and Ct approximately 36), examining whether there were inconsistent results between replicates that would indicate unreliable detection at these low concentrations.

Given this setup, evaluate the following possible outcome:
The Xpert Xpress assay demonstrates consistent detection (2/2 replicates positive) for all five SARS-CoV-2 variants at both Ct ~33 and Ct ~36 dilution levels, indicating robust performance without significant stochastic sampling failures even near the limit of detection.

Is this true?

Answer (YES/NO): YES